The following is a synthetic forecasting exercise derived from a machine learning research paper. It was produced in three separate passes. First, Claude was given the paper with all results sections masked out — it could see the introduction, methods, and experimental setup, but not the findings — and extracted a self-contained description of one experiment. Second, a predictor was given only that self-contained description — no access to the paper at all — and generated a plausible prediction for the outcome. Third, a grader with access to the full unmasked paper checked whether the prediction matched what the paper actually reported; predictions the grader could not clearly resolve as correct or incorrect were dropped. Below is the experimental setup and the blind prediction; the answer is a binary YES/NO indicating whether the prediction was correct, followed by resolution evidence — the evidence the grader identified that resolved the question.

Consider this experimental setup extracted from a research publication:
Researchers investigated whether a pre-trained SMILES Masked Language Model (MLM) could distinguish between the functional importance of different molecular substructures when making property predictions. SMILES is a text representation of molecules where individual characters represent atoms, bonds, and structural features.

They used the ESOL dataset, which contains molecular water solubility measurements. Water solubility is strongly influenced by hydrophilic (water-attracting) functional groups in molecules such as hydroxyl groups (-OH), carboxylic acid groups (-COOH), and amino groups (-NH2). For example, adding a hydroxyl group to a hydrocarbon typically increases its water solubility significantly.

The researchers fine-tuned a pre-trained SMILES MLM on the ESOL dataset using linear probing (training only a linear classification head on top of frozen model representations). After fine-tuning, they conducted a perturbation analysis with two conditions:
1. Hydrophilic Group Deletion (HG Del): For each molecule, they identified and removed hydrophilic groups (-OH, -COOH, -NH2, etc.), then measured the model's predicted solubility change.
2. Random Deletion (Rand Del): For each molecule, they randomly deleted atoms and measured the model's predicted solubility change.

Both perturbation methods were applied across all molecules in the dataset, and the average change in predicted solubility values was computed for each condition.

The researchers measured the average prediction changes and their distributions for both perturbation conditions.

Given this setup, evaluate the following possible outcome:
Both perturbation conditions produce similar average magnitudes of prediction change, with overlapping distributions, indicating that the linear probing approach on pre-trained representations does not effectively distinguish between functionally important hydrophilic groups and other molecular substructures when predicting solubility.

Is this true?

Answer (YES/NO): YES